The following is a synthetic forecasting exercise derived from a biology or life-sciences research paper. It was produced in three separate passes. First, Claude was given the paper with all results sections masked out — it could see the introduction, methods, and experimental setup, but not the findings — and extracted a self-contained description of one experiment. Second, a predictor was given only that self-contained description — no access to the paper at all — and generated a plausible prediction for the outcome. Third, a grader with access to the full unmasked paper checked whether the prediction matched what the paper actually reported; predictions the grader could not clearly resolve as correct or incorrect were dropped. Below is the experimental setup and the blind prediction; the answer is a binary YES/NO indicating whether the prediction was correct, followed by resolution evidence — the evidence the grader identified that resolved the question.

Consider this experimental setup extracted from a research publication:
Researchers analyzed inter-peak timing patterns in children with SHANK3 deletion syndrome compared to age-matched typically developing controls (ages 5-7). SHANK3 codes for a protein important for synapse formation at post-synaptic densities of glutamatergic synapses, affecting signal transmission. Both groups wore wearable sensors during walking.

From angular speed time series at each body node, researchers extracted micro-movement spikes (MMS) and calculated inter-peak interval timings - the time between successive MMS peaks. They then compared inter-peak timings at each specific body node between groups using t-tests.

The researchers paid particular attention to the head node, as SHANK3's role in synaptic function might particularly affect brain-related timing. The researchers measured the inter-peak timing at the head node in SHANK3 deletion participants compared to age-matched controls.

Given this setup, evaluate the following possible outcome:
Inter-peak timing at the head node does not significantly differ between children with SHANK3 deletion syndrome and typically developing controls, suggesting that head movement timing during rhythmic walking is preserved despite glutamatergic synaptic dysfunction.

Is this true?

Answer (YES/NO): NO